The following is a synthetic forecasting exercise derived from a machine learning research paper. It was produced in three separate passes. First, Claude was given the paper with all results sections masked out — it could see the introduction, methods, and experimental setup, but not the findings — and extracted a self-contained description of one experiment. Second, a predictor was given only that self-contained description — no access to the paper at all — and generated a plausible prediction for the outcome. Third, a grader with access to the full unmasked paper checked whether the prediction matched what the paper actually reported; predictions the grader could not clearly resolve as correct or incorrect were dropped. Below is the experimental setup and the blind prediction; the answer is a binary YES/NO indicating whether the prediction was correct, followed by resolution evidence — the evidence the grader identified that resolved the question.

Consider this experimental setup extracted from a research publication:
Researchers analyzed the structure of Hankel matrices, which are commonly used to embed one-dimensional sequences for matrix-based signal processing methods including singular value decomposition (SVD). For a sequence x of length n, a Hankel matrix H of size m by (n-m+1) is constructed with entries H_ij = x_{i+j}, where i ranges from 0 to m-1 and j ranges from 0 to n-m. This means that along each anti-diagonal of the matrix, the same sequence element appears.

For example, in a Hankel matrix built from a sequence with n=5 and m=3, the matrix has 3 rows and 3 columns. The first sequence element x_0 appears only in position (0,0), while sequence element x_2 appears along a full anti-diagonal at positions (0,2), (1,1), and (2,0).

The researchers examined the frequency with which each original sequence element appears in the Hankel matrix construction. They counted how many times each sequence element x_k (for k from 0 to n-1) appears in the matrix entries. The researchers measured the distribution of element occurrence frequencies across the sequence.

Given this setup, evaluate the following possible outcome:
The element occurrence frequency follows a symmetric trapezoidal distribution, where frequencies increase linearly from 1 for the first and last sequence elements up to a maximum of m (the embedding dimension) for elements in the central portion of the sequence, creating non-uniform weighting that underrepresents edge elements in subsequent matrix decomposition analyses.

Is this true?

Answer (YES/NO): NO